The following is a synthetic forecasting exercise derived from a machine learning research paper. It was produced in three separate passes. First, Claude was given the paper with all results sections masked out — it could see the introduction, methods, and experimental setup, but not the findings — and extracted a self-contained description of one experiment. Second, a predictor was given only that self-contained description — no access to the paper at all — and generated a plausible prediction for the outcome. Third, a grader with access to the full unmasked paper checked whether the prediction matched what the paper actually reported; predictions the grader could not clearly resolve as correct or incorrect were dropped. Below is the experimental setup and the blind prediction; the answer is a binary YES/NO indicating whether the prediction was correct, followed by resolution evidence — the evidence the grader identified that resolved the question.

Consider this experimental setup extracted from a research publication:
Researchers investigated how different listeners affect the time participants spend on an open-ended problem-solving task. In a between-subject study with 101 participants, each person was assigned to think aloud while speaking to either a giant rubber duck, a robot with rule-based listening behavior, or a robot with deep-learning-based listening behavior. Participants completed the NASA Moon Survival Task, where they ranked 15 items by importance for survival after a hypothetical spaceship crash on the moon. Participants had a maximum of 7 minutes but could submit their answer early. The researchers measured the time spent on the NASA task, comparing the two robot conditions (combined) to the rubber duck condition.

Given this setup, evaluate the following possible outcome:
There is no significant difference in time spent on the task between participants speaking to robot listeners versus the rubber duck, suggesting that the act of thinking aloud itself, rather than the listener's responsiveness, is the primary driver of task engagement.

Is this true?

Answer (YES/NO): YES